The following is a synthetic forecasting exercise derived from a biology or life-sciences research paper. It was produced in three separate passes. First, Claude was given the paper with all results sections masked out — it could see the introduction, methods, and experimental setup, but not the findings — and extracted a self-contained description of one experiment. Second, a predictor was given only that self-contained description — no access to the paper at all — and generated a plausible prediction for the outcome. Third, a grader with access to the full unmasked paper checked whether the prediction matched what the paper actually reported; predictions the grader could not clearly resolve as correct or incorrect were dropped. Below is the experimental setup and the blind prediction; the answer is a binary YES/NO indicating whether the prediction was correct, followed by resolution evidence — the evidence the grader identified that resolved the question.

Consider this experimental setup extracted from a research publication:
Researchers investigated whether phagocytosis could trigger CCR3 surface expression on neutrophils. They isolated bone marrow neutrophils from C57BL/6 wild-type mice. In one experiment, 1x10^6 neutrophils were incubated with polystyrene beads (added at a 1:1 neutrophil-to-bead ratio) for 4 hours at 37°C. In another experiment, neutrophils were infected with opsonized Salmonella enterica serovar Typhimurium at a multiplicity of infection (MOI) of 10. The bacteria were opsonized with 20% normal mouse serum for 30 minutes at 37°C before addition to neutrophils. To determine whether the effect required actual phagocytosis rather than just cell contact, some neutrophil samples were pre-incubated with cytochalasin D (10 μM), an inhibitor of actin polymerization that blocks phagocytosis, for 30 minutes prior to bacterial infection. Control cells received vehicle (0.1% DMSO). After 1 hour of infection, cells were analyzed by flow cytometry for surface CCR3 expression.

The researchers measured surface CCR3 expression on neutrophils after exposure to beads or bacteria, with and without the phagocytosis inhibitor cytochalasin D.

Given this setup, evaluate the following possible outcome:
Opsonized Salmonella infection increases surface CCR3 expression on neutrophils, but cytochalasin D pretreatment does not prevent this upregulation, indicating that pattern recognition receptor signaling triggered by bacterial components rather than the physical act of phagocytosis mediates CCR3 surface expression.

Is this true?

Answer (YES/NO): NO